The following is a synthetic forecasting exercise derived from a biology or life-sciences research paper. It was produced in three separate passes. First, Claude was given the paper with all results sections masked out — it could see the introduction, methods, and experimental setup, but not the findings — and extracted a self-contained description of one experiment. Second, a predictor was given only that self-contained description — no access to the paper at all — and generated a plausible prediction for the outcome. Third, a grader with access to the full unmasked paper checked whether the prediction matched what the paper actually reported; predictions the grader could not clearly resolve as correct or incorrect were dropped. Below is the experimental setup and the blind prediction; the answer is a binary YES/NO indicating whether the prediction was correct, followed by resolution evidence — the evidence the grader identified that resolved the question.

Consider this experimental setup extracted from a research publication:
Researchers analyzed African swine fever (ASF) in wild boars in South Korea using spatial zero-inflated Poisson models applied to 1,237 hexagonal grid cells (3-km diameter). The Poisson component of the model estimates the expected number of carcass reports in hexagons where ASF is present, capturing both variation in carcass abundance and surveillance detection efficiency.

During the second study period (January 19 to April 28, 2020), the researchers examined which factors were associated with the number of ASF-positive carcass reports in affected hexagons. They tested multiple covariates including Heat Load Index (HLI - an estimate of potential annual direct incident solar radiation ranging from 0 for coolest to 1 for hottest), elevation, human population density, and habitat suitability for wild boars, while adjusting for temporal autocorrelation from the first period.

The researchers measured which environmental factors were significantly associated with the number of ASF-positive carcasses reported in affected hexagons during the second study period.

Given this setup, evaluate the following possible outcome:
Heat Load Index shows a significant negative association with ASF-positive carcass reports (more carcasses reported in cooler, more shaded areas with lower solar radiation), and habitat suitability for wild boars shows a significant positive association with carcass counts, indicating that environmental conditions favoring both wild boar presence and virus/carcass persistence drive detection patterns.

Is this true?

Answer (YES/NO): NO